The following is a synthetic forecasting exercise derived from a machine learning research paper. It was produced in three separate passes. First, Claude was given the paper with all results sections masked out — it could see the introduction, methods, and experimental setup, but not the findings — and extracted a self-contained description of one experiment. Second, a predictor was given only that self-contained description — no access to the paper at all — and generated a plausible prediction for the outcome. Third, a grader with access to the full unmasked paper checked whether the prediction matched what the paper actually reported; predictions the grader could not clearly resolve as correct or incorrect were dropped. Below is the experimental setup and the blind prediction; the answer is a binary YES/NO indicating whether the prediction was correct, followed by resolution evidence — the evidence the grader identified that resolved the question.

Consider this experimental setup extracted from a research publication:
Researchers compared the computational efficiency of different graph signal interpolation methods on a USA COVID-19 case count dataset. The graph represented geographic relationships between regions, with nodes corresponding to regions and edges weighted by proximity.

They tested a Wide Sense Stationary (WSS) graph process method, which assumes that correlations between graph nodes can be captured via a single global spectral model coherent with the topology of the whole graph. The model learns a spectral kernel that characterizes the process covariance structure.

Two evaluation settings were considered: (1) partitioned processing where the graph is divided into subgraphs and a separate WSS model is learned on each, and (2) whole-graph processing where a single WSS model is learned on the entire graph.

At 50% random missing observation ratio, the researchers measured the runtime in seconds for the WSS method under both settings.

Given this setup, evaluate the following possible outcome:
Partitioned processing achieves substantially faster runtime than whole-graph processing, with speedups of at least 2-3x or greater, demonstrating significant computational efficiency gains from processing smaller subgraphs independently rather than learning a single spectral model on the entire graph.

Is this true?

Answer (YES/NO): YES